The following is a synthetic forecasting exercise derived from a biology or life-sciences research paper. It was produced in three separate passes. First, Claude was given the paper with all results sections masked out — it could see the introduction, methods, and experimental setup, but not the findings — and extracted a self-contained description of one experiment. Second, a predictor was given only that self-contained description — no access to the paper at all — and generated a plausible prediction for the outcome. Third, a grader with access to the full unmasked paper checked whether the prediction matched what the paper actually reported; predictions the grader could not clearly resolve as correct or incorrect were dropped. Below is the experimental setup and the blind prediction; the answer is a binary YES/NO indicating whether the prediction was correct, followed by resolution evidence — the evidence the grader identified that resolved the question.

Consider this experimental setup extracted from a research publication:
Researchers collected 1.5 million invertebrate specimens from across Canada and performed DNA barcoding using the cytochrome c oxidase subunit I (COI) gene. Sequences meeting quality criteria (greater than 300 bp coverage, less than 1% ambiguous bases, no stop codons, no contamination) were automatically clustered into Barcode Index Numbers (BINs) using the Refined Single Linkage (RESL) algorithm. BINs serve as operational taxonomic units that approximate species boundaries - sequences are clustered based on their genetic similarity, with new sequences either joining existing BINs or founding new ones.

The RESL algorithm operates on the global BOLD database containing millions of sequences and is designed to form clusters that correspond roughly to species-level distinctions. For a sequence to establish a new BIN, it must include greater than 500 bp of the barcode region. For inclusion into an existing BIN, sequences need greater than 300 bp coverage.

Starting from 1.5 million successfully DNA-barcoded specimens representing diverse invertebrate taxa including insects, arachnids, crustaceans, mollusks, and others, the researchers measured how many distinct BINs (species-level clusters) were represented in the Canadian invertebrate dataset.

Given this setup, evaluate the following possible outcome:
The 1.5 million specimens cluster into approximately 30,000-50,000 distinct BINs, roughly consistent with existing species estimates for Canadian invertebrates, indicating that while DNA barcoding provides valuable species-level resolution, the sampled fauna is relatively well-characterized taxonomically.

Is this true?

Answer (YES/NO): NO